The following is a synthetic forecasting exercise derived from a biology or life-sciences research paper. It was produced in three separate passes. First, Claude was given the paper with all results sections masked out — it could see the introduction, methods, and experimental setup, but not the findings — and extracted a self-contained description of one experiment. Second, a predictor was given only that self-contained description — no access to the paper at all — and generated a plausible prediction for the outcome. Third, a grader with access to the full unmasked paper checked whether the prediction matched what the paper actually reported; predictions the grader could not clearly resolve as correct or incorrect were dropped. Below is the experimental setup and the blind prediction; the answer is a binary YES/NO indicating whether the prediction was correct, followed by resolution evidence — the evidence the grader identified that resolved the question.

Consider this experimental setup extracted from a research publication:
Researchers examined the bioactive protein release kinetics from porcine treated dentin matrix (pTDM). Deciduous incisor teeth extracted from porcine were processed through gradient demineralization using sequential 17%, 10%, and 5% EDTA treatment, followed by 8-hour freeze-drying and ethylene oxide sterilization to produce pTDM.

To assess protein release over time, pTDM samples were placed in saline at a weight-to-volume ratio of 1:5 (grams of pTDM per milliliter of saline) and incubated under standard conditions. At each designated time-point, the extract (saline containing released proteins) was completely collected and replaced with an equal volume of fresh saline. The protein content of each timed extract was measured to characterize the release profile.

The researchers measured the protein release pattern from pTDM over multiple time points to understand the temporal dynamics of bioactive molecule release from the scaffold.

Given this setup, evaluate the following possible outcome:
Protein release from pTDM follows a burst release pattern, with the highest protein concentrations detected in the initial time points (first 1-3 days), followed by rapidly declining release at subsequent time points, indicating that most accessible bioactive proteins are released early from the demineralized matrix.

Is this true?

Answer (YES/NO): YES